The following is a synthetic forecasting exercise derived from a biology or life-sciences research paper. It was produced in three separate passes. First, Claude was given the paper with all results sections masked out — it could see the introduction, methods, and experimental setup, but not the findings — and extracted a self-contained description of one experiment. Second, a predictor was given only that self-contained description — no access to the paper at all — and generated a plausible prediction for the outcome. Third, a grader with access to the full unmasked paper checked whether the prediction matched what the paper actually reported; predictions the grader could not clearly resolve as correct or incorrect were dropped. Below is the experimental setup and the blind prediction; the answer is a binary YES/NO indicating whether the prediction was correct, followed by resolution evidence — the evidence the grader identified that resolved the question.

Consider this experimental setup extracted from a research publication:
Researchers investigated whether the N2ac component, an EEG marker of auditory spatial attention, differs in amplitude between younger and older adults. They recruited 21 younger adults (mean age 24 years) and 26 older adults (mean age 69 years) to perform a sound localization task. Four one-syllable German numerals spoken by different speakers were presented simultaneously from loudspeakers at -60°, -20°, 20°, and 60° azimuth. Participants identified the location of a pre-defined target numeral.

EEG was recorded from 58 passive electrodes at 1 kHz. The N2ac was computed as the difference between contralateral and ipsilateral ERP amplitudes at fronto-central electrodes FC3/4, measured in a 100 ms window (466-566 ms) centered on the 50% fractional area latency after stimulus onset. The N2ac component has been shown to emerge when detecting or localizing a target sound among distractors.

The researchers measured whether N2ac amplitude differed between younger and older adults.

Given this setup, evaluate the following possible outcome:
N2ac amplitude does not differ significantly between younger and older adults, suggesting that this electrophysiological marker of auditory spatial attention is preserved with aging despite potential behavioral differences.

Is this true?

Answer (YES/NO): YES